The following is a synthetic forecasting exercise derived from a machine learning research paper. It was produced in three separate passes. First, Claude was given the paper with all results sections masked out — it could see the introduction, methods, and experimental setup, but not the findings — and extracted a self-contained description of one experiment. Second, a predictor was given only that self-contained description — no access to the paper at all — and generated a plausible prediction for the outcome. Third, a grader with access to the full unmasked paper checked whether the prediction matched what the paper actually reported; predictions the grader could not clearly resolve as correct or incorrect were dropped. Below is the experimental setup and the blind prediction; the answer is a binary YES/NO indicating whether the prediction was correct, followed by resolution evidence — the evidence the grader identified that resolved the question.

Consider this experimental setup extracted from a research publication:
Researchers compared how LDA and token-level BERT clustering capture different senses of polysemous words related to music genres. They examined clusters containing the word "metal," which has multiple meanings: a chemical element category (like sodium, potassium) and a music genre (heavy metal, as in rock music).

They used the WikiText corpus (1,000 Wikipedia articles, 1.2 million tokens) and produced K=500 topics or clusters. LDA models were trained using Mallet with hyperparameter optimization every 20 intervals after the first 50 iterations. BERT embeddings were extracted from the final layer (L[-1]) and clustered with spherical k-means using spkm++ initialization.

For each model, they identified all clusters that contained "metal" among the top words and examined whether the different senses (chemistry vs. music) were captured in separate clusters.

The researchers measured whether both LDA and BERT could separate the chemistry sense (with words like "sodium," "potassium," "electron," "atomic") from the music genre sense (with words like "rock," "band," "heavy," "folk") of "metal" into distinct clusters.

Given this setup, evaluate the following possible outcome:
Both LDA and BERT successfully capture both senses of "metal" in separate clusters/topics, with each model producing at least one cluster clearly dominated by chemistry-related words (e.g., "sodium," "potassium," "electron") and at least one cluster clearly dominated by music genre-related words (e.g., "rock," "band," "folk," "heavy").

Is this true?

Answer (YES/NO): YES